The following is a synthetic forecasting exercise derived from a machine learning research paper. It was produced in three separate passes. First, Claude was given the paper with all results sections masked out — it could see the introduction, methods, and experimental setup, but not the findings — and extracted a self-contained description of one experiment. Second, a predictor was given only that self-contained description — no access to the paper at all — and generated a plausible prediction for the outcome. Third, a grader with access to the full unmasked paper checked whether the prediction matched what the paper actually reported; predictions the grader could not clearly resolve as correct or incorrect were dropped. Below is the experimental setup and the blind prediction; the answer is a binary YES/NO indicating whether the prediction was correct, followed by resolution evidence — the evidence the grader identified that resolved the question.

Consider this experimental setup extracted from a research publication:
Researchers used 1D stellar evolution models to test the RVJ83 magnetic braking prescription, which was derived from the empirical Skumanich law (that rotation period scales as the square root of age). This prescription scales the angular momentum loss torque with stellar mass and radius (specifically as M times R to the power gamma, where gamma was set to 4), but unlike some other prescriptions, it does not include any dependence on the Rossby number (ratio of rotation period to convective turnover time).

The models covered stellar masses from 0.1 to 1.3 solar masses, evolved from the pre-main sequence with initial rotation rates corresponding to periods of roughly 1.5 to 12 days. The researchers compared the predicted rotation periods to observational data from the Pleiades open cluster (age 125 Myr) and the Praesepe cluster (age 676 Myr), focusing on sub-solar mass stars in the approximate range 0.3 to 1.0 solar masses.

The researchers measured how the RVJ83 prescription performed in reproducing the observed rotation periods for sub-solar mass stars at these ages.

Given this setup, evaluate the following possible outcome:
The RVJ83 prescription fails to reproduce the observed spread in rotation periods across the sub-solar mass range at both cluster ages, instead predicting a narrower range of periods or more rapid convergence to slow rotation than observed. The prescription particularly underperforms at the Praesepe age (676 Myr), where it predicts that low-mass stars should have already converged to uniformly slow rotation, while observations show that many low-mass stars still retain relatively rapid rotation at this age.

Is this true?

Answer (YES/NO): NO